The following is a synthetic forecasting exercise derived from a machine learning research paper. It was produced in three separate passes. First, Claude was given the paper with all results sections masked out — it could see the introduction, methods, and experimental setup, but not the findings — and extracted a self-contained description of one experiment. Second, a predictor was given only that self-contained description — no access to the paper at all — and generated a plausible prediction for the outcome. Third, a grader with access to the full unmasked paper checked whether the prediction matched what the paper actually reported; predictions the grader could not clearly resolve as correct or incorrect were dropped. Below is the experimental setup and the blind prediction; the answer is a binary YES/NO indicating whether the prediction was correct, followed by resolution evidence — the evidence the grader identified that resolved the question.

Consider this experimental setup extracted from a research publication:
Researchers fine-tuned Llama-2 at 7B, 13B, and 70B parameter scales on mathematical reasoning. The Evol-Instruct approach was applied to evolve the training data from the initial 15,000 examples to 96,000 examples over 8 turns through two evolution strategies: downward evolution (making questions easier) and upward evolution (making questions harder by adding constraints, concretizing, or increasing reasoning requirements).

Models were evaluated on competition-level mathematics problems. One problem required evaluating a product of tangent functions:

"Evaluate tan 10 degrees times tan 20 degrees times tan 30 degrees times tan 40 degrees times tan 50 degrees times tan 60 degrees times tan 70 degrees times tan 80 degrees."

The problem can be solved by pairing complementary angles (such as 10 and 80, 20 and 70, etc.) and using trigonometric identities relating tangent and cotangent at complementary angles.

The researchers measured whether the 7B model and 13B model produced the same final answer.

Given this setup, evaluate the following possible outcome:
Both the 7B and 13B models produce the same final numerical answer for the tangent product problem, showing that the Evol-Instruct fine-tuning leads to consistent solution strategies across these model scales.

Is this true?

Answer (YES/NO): NO